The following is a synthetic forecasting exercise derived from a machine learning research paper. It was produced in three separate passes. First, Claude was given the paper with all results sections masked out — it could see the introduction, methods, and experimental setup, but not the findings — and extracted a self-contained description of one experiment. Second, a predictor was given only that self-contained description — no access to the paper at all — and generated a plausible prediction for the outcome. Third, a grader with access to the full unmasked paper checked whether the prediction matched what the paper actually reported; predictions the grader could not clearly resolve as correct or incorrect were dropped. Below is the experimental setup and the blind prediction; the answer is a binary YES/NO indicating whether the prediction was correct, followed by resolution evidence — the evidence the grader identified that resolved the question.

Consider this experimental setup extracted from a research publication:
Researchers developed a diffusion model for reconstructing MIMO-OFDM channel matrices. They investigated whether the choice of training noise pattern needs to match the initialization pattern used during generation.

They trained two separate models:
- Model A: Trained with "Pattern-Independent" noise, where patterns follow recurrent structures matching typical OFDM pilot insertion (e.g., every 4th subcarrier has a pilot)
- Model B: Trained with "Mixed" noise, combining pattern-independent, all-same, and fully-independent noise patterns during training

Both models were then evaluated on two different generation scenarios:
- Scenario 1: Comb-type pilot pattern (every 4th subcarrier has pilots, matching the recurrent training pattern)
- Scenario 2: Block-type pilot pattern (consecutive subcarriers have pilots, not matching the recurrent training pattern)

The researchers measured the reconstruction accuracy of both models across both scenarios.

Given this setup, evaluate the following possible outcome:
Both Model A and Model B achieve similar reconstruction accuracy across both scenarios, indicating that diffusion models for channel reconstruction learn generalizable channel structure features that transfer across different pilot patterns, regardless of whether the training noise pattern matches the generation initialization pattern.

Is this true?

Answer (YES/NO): NO